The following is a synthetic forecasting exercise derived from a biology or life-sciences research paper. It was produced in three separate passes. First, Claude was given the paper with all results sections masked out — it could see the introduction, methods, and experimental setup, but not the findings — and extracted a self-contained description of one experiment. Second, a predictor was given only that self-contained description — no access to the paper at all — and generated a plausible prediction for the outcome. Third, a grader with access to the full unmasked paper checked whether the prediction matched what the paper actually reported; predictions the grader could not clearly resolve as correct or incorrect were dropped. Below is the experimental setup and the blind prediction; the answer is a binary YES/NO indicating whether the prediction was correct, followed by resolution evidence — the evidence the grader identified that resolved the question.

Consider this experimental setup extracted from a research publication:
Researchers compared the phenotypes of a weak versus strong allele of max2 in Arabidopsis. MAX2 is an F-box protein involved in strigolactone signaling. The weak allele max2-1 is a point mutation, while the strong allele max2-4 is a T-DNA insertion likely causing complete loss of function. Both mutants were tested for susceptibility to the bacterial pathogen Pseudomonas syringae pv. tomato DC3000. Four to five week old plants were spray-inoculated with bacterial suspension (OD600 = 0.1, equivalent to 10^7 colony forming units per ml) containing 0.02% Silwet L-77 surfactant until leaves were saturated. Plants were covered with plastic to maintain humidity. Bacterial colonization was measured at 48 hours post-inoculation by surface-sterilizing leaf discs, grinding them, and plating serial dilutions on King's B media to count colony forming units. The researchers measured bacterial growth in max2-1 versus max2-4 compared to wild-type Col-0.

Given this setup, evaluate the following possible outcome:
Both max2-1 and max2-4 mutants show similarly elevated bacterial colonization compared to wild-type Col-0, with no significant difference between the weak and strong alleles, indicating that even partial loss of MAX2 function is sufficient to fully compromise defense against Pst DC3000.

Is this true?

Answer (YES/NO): NO